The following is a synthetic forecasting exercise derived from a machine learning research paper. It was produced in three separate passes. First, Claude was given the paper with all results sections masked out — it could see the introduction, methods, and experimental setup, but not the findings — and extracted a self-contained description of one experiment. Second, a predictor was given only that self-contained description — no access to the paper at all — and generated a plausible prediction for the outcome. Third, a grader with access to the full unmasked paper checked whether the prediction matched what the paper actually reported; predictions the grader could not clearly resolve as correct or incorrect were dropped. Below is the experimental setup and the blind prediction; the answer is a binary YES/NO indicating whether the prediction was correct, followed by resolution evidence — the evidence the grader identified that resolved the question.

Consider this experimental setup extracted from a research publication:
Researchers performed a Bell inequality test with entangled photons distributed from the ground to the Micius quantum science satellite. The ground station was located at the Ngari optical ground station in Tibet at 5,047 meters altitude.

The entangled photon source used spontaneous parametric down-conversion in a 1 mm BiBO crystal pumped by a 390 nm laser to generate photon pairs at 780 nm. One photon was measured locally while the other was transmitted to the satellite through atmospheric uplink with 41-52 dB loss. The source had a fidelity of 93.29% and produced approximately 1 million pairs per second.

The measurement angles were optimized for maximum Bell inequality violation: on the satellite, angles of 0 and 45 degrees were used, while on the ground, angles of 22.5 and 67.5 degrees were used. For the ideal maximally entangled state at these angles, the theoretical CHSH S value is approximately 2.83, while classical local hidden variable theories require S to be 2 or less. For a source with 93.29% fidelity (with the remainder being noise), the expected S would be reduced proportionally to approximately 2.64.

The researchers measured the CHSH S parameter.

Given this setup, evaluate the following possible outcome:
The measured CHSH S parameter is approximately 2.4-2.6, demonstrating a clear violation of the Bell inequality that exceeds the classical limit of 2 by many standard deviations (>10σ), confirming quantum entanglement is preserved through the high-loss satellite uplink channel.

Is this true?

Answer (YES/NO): NO